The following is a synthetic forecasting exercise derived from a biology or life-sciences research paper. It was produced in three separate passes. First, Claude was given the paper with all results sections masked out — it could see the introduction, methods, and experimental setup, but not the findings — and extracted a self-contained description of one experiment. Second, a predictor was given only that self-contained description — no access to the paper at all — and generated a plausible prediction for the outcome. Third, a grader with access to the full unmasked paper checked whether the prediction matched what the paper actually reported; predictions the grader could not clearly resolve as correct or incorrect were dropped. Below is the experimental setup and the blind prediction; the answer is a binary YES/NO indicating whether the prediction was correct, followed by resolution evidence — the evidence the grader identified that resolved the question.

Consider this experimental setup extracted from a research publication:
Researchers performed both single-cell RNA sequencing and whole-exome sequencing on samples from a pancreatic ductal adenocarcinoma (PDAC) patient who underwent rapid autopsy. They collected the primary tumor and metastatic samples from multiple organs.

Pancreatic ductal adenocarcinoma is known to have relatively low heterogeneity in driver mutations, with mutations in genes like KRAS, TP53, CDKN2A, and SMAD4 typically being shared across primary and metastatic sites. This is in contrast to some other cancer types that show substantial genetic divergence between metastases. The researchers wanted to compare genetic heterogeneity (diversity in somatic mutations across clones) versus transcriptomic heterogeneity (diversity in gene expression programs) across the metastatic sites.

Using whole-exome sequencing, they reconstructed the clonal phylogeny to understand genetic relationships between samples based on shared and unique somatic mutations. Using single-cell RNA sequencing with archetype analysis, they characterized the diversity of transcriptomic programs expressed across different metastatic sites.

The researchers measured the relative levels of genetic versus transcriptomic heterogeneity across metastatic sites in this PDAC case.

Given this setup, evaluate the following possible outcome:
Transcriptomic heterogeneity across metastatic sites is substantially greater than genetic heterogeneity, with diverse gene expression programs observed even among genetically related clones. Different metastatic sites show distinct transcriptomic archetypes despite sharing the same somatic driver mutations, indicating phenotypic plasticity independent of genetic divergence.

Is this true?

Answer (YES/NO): YES